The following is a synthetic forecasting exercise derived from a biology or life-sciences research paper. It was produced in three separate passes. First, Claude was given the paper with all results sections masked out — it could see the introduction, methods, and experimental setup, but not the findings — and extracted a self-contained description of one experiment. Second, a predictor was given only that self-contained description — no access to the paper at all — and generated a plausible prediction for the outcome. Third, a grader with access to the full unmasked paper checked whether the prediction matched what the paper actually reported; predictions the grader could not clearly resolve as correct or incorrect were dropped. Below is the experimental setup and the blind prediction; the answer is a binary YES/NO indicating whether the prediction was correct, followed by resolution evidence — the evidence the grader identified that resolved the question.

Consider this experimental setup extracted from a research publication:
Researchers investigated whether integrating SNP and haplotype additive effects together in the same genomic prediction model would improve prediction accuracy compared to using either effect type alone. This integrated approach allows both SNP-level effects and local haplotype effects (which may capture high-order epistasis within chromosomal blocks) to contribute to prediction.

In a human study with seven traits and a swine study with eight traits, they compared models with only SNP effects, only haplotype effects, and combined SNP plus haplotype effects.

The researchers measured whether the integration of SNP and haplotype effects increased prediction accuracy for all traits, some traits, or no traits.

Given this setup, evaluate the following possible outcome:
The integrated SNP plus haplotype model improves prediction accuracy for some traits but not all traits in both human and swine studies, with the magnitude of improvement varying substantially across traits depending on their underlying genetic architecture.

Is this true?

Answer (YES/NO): NO